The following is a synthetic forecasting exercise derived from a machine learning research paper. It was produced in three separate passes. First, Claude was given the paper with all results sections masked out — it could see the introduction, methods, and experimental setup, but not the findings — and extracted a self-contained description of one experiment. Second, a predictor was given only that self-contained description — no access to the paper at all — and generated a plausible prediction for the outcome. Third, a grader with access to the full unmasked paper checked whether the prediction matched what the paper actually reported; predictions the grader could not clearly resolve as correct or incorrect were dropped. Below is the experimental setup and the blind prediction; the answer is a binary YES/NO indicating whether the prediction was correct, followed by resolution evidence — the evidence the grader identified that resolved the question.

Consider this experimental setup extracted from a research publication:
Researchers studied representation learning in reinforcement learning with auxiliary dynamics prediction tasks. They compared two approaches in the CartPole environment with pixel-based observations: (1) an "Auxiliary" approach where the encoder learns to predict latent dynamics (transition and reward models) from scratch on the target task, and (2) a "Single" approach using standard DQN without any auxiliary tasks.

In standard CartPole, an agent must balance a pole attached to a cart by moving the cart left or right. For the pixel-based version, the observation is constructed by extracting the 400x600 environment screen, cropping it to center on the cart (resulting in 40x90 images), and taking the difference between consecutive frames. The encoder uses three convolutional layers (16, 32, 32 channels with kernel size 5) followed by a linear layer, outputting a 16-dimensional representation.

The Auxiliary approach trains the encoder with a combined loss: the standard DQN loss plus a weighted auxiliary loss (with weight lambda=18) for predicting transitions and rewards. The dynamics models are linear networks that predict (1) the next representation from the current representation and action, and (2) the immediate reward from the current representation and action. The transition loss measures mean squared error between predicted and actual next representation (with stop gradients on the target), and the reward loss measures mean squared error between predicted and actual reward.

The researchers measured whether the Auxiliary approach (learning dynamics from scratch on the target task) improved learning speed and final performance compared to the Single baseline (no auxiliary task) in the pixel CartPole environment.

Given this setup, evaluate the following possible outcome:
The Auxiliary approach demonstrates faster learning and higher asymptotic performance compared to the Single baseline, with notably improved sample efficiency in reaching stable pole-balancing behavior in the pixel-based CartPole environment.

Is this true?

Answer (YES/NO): NO